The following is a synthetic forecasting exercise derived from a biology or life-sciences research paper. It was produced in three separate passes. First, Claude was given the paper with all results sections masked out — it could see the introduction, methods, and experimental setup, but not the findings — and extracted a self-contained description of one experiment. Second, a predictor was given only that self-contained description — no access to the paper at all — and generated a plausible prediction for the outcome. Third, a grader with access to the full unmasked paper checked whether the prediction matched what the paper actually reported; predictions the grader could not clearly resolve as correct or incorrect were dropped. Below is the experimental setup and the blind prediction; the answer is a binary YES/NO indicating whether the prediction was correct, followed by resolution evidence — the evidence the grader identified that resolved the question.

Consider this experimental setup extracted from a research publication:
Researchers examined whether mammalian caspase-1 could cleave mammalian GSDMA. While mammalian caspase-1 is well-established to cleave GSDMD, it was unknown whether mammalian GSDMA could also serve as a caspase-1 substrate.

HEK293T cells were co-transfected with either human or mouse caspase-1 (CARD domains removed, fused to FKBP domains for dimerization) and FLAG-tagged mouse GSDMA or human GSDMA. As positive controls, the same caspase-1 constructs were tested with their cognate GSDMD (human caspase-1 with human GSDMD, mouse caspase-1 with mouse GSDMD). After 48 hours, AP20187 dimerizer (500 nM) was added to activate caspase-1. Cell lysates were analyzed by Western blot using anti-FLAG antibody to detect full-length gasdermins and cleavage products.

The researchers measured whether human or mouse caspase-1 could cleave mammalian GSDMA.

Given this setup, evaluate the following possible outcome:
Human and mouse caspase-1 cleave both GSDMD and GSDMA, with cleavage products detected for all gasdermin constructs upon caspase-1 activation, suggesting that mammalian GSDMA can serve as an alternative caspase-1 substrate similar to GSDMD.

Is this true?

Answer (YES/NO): NO